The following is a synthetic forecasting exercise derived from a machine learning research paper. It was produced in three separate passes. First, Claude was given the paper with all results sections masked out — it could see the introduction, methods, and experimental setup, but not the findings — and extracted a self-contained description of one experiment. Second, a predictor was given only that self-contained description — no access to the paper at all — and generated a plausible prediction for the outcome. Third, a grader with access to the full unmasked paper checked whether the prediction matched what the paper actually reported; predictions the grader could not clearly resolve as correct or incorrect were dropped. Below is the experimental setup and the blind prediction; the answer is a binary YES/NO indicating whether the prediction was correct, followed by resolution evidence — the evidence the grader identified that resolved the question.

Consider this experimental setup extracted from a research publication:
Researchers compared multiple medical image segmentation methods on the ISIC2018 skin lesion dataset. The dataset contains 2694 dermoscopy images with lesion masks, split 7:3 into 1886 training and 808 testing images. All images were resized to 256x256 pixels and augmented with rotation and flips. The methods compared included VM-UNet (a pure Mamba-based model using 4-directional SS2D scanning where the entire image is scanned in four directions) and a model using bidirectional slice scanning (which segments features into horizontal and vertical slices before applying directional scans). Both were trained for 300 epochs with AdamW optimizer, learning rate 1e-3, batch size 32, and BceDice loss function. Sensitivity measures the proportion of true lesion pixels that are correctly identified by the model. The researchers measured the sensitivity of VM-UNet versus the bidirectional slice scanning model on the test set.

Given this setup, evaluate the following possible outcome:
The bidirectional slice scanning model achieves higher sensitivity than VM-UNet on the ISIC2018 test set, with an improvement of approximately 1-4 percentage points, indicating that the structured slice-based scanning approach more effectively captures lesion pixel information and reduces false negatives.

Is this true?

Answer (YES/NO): NO